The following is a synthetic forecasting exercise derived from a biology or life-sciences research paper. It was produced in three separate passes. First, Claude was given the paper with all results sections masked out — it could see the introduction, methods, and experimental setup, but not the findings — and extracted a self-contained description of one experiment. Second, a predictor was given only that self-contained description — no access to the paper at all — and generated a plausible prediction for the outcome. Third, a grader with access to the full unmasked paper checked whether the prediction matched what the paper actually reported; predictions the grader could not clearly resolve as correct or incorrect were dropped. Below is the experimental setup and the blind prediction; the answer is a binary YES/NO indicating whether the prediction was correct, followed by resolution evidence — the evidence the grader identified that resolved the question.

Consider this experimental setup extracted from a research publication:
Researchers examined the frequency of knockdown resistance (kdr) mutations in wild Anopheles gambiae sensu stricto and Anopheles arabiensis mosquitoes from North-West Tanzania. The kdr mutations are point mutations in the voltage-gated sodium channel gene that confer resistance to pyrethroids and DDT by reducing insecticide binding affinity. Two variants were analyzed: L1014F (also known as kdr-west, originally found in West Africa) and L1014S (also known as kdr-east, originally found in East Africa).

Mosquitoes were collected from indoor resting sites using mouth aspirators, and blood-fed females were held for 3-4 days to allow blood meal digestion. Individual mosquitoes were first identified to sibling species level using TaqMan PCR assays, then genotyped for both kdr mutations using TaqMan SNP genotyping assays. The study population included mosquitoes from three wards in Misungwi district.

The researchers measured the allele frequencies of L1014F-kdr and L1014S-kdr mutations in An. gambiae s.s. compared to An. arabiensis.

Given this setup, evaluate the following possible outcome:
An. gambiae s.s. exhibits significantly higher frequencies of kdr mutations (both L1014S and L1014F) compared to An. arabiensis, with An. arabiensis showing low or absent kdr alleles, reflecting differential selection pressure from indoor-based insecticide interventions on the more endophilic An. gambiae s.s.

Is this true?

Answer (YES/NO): NO